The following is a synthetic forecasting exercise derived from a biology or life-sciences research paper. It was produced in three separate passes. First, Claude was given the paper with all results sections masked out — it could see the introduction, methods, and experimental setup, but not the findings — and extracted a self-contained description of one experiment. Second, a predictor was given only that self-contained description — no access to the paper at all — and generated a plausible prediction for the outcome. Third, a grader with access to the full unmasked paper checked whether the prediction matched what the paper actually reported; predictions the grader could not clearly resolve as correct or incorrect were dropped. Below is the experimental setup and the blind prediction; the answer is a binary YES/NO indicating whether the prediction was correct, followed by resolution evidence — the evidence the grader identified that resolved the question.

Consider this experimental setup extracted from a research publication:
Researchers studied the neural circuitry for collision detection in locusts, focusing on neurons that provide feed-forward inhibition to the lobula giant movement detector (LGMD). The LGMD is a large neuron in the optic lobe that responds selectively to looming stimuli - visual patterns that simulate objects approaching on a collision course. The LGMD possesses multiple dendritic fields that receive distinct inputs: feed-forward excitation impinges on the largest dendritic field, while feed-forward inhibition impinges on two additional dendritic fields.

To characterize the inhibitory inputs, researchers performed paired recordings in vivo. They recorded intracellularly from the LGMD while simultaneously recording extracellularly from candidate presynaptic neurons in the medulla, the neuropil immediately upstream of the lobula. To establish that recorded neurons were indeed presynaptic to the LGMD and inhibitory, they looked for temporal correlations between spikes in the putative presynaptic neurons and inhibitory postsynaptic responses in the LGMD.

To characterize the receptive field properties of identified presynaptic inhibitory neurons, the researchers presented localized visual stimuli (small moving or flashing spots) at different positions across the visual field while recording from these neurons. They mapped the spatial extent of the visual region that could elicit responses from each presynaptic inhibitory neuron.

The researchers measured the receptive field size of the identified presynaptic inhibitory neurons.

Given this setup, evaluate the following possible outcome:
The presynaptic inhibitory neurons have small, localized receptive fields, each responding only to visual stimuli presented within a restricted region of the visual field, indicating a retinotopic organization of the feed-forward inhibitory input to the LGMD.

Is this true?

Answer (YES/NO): NO